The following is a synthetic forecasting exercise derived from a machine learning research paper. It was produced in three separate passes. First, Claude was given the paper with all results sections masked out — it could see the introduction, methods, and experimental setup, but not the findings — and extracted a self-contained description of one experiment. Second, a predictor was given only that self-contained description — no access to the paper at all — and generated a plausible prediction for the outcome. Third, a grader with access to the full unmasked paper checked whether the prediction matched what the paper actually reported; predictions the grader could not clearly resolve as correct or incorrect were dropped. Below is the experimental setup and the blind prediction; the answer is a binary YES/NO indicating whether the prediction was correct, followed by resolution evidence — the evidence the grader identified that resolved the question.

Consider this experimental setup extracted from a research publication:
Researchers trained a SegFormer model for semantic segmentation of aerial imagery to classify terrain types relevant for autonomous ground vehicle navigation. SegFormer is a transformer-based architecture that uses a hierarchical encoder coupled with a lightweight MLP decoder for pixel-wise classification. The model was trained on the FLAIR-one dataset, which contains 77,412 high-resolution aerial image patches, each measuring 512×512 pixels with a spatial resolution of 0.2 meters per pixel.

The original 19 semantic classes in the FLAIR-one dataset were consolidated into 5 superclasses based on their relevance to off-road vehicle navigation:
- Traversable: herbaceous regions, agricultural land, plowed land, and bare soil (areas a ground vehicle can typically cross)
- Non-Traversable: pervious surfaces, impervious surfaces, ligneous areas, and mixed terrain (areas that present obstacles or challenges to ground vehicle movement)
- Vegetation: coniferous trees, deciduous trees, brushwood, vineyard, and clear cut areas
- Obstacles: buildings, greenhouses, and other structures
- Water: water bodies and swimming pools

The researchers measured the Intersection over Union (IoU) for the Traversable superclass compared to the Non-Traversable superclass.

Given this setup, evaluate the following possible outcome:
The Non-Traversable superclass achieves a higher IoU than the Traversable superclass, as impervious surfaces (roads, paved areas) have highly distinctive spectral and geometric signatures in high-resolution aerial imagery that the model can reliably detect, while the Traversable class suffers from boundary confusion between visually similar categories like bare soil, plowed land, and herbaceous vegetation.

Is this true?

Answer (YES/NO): NO